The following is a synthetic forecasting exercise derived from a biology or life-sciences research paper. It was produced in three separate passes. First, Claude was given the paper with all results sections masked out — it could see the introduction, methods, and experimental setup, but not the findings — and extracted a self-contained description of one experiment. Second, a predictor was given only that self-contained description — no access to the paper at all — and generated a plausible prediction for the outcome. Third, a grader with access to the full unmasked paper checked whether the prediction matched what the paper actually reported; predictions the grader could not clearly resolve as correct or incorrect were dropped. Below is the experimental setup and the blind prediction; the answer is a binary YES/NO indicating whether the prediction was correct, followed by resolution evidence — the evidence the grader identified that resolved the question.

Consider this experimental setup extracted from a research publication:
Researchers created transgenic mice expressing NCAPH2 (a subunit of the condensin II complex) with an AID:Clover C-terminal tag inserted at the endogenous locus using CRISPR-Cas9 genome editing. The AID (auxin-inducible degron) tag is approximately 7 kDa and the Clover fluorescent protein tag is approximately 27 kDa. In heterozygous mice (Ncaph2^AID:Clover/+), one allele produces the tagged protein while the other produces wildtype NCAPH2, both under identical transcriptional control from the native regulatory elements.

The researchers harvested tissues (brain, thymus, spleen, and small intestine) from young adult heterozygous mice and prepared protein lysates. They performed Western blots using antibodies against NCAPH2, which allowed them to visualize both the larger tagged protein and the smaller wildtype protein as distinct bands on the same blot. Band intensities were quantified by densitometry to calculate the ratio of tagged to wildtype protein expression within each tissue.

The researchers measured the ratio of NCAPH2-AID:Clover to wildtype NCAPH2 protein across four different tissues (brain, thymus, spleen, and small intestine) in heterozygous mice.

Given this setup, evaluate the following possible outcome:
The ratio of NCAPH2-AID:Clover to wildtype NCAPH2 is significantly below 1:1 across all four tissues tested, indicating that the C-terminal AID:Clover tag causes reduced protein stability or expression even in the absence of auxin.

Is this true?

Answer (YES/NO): NO